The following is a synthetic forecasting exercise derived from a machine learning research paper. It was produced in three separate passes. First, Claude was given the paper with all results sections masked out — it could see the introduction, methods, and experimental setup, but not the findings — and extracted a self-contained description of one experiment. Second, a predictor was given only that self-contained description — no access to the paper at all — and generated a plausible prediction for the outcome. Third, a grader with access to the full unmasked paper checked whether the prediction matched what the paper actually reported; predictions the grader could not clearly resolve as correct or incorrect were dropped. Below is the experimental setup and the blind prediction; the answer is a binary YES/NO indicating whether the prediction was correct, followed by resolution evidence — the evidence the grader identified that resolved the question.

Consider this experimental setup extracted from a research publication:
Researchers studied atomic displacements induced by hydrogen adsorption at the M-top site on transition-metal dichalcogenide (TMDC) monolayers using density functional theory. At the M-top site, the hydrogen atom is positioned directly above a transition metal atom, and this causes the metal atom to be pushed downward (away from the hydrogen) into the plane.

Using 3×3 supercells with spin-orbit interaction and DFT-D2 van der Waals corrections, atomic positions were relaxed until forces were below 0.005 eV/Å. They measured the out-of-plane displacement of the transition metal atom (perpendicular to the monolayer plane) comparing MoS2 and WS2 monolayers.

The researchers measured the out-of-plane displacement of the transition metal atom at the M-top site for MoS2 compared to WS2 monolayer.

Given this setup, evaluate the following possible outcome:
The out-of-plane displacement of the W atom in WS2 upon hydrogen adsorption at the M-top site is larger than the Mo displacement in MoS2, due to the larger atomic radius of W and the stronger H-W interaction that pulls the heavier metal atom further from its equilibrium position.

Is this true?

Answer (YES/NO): YES